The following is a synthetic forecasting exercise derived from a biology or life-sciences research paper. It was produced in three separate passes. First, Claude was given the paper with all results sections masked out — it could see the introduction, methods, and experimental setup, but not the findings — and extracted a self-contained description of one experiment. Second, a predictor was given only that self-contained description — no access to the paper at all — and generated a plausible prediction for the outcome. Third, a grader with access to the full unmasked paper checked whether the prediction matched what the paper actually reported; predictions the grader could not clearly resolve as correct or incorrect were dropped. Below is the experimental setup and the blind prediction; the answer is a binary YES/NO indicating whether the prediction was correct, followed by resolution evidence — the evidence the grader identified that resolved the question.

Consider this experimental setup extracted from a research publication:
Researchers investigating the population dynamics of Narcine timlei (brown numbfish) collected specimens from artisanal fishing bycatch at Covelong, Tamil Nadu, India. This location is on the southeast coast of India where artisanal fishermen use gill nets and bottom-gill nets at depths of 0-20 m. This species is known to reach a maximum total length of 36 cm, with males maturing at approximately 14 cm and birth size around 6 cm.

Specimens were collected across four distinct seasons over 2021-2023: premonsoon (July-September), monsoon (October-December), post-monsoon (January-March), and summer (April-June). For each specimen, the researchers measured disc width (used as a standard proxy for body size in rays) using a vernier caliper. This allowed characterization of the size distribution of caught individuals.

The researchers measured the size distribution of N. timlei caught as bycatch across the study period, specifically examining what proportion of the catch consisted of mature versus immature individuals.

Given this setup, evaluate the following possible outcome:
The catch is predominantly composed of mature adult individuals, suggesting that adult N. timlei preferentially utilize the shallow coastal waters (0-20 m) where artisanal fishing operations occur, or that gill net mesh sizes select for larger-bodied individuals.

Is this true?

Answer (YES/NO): YES